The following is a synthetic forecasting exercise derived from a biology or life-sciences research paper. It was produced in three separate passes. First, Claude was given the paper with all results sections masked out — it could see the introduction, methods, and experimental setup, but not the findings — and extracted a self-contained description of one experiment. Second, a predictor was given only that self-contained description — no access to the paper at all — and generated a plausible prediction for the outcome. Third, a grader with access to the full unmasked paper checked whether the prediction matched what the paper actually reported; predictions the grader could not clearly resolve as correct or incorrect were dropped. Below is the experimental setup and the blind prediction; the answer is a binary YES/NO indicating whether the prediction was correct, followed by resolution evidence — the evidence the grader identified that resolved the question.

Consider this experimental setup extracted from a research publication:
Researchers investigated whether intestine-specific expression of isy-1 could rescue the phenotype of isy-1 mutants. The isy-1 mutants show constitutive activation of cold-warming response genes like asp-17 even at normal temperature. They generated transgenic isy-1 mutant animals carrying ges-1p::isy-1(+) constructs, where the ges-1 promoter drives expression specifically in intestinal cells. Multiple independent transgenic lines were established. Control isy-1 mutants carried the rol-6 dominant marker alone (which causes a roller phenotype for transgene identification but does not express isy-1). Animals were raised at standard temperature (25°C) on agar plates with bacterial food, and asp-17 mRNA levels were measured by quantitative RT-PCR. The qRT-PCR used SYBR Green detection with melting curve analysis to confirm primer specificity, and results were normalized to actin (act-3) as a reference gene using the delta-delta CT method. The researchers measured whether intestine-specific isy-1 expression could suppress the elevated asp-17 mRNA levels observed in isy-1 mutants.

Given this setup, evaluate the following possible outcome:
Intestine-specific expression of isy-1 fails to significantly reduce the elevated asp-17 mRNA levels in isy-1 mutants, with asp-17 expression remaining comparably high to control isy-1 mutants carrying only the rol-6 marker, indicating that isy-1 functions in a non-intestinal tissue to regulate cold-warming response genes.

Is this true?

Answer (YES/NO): NO